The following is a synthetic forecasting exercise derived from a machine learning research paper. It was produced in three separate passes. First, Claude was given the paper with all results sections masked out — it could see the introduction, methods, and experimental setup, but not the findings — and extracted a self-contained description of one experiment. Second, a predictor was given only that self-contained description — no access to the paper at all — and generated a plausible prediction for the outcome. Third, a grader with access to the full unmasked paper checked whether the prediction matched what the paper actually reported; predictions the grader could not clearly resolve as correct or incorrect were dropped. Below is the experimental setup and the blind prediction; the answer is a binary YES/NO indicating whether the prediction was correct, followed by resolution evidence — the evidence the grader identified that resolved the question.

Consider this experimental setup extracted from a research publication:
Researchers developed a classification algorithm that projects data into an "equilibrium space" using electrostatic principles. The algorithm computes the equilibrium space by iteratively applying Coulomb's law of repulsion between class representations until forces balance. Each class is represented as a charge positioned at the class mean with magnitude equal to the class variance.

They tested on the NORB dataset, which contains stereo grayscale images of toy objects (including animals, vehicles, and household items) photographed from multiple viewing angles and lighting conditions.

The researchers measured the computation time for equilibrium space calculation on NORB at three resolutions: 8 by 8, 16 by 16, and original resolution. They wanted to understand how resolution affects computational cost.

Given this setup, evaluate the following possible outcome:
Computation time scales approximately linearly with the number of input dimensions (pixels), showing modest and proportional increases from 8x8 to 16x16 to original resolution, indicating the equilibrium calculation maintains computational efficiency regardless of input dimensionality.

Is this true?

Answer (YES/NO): NO